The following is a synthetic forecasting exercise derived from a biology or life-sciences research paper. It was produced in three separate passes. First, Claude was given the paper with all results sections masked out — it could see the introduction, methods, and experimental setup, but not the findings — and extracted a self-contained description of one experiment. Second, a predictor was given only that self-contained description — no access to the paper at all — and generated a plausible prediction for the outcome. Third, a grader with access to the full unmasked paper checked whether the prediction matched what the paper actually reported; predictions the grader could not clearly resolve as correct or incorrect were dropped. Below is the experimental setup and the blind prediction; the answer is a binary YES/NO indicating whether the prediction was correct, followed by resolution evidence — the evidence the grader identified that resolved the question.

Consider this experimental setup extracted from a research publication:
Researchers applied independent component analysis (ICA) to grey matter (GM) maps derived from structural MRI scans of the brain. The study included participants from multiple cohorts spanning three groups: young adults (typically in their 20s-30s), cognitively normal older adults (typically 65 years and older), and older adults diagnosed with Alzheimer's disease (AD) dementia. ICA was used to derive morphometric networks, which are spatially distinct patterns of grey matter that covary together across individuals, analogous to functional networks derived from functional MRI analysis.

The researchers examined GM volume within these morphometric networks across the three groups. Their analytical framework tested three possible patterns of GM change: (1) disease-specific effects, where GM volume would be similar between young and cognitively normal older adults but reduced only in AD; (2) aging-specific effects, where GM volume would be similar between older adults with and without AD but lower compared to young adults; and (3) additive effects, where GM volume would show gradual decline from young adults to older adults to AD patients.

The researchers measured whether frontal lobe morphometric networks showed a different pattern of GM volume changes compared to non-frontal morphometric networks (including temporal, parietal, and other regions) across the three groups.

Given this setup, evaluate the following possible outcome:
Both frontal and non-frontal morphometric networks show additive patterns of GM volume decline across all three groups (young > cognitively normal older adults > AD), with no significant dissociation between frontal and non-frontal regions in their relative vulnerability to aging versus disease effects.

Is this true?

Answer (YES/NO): NO